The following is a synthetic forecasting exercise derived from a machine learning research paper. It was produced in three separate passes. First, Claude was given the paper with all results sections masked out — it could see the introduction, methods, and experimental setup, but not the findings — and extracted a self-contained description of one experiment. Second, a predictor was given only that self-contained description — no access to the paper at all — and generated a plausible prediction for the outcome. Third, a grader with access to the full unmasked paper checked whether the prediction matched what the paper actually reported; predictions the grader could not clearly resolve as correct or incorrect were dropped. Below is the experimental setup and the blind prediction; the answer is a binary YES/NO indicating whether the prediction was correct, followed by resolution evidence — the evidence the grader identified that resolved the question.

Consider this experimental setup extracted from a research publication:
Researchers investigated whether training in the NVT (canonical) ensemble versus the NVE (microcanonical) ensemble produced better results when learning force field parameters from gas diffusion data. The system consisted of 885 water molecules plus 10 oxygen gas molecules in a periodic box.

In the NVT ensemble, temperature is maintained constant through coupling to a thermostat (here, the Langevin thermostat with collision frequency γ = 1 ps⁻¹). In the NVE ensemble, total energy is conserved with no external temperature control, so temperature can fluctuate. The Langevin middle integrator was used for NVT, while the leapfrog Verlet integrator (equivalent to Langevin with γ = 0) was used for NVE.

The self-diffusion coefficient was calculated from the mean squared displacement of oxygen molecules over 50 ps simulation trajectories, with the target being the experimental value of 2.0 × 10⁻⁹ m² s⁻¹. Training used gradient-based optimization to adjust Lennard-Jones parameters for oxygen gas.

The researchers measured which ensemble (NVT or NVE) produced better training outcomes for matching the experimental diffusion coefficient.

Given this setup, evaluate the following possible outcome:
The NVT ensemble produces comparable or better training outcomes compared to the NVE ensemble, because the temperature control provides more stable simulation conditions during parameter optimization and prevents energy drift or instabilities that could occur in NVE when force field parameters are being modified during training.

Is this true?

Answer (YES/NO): YES